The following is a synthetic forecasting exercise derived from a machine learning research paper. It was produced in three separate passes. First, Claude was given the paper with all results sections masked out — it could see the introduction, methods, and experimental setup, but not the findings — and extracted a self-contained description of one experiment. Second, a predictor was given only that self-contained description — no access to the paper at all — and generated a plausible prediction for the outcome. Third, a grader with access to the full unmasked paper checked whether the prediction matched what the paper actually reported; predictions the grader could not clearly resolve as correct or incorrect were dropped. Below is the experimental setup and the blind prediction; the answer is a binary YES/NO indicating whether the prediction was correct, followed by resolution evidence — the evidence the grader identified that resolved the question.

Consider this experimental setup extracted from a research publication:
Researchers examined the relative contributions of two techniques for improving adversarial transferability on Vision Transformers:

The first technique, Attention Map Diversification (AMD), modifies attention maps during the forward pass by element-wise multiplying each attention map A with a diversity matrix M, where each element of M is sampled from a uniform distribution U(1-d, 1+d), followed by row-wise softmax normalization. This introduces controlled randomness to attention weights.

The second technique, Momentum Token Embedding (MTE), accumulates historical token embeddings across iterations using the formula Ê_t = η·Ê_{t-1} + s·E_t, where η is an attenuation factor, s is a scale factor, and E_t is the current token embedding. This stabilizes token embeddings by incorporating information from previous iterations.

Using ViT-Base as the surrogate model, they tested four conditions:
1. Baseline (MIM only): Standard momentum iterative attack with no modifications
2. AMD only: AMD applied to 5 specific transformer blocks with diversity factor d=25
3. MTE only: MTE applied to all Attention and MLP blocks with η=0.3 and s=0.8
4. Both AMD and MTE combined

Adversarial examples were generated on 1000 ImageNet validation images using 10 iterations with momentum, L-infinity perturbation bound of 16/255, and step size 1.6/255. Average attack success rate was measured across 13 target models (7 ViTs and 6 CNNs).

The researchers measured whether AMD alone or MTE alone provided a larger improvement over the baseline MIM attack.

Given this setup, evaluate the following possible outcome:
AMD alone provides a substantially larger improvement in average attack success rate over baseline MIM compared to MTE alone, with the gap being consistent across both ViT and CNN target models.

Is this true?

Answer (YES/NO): NO